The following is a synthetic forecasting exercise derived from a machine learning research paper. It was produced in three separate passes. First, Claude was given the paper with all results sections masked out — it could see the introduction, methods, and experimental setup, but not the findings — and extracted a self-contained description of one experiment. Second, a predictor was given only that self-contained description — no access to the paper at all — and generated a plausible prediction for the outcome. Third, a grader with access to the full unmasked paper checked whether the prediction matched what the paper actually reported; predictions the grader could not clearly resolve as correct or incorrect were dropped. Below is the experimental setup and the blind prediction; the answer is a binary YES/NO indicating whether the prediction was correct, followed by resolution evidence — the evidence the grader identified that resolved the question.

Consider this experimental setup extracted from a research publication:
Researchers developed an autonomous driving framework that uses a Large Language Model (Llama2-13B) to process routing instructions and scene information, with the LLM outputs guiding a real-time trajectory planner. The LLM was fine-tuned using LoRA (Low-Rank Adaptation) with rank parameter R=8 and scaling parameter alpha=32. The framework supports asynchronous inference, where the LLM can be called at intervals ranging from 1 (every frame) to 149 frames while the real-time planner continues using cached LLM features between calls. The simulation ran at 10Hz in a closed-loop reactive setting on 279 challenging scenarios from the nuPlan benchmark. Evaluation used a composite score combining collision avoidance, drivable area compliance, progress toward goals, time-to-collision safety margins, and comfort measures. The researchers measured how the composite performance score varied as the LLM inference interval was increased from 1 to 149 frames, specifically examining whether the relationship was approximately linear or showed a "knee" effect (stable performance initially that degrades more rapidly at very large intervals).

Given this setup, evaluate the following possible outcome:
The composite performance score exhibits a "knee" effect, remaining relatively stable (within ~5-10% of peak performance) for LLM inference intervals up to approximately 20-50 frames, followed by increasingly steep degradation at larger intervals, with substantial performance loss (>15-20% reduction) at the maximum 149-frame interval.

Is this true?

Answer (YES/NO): NO